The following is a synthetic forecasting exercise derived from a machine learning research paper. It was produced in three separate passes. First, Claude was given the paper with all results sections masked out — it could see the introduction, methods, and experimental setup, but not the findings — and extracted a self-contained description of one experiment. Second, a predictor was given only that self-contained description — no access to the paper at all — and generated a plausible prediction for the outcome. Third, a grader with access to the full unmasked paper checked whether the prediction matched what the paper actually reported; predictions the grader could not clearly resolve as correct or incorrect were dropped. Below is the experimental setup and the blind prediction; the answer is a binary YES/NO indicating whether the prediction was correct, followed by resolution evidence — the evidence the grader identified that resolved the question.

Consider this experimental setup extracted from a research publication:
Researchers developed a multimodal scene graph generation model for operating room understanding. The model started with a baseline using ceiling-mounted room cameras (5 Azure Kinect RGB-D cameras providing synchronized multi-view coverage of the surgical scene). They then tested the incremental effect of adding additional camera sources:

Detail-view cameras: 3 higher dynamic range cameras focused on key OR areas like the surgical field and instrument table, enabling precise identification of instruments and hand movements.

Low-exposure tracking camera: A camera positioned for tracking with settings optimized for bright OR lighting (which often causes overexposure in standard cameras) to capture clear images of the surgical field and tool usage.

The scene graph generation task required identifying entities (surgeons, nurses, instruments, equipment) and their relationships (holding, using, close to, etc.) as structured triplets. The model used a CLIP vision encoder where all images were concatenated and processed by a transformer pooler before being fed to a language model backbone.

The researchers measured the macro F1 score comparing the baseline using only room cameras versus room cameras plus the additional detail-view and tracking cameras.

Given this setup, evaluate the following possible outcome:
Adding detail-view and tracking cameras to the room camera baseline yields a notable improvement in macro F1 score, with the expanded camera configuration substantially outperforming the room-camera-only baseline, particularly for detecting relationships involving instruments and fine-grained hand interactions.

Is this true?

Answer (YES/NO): NO